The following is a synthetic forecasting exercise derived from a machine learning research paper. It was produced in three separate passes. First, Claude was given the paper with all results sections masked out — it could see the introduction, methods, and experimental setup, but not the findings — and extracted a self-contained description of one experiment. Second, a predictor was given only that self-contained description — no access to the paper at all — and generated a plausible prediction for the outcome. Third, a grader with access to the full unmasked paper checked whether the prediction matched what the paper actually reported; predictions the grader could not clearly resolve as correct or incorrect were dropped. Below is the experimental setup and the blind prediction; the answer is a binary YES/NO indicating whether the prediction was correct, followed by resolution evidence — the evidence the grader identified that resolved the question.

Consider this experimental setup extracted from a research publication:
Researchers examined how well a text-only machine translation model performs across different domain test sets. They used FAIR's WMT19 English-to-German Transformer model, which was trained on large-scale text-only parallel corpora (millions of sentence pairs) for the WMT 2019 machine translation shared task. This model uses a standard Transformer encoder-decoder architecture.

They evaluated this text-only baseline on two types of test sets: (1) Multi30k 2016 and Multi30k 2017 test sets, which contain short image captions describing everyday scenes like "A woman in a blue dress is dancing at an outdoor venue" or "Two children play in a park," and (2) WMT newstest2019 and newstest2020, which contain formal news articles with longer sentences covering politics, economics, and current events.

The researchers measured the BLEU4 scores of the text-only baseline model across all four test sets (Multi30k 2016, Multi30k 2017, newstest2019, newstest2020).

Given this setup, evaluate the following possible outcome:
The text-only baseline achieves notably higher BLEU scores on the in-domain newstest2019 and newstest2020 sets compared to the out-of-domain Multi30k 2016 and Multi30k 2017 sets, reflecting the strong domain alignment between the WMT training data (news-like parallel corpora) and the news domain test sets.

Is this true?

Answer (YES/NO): NO